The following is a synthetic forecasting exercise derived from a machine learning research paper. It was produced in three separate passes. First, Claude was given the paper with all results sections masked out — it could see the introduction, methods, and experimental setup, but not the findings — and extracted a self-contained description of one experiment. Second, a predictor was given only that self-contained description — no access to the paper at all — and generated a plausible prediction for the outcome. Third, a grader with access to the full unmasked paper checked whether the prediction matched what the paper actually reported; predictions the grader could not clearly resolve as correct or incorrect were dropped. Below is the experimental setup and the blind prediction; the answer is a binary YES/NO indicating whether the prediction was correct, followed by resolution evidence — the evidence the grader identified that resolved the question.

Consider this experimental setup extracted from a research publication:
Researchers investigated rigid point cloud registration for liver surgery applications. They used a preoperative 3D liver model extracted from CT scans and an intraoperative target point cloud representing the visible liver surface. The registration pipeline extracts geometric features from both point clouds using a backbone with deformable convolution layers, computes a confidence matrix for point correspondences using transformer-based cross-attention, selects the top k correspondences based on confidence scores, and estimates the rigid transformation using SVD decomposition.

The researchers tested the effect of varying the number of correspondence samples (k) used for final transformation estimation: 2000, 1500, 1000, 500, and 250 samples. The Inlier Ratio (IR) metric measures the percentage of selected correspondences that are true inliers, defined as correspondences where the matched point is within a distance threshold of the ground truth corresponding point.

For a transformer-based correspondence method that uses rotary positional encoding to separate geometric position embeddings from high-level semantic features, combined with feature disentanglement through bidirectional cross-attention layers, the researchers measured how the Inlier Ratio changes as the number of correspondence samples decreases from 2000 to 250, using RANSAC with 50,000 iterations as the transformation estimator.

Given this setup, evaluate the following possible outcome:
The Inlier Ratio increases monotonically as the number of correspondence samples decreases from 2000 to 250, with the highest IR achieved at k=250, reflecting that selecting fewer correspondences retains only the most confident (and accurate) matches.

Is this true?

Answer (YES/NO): YES